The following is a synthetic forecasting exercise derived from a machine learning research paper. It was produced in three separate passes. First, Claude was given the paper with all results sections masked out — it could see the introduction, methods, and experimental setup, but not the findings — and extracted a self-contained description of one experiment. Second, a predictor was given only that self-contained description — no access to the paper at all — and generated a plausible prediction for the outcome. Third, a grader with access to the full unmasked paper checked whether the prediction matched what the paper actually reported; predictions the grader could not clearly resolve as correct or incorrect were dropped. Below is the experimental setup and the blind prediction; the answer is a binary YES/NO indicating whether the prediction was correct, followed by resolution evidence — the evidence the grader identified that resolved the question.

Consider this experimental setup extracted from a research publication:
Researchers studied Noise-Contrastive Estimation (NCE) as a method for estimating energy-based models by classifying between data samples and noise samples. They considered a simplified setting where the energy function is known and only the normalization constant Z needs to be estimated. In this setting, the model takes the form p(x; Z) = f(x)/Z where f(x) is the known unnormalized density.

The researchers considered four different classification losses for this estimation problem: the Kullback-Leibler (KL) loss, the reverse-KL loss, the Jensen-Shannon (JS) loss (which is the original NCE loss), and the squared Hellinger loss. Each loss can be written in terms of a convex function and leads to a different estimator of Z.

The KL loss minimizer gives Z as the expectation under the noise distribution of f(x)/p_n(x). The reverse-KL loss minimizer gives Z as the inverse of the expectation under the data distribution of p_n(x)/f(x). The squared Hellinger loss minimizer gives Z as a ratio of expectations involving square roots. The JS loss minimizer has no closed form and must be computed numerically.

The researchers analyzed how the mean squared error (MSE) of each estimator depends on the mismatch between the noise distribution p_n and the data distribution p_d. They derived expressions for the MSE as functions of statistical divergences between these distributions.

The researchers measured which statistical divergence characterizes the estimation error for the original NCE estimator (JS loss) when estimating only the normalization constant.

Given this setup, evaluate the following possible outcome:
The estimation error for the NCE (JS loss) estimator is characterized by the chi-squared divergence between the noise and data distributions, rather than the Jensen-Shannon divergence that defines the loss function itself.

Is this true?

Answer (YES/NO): NO